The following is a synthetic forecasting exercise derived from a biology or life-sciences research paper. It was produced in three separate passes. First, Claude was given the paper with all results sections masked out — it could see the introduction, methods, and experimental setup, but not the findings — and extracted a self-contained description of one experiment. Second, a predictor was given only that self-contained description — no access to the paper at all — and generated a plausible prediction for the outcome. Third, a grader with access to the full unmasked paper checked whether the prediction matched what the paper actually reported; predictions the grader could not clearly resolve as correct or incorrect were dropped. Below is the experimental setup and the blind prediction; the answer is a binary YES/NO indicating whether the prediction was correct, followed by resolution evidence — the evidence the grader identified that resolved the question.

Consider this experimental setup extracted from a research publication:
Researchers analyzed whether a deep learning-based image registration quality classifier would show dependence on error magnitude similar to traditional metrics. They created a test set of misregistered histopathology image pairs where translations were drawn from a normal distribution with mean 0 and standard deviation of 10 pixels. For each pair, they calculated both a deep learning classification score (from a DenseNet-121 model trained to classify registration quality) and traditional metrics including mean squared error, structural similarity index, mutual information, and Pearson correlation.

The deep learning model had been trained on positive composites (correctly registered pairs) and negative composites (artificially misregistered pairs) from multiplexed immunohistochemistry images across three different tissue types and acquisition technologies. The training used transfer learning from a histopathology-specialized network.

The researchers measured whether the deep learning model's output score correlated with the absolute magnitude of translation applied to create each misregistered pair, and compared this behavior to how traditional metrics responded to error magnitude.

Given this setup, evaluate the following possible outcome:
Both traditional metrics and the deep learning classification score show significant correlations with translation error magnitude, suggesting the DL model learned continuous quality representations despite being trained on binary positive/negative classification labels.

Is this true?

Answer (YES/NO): NO